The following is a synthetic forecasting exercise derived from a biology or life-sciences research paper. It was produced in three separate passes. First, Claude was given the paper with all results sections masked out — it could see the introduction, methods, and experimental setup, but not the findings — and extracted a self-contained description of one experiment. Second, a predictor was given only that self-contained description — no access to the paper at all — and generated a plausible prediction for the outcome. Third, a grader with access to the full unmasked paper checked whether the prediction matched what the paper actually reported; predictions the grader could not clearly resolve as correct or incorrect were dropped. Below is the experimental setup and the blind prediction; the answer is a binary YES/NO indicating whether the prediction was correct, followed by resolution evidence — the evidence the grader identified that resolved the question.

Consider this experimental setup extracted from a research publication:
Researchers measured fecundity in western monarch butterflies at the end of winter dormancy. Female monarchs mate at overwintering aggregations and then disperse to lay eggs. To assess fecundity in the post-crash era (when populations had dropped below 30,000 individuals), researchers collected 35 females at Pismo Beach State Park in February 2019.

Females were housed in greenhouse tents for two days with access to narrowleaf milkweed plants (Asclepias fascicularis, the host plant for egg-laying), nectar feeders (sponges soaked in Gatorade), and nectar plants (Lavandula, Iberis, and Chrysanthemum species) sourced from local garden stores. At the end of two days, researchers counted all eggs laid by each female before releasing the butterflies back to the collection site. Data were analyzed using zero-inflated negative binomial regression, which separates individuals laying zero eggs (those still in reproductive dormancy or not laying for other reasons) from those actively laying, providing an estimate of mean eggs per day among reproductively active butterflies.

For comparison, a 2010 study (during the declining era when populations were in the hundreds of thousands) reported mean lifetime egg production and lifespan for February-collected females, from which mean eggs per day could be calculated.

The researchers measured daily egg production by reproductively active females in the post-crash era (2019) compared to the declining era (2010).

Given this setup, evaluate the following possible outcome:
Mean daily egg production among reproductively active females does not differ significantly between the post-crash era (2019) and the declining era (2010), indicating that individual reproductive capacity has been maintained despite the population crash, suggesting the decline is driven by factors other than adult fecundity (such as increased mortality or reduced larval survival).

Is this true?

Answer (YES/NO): YES